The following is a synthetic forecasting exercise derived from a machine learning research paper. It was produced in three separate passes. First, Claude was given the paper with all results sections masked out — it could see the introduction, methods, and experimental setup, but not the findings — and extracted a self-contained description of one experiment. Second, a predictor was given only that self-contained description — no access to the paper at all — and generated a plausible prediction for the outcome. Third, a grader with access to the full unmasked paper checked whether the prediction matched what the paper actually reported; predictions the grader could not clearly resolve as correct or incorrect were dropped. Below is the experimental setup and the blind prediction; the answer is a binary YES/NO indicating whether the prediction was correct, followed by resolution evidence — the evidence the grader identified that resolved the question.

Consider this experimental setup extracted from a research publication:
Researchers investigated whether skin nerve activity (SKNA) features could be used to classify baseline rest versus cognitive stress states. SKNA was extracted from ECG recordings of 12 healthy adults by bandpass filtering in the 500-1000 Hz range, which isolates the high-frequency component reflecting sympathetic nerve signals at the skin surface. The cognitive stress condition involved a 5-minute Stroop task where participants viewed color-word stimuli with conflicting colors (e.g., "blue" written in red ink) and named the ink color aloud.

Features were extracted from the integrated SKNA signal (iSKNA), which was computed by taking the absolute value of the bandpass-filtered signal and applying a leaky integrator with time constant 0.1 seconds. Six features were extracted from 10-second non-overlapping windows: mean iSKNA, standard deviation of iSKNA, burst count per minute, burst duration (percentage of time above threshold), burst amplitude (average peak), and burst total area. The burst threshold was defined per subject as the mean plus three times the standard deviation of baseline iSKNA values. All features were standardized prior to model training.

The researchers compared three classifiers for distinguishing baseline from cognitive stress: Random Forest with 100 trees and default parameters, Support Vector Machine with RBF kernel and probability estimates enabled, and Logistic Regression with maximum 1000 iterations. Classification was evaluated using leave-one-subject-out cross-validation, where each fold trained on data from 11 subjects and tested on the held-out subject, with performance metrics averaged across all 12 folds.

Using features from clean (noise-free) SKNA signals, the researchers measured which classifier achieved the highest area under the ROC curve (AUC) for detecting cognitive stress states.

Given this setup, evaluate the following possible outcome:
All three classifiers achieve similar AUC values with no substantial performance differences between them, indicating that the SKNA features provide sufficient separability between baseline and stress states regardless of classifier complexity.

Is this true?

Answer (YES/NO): YES